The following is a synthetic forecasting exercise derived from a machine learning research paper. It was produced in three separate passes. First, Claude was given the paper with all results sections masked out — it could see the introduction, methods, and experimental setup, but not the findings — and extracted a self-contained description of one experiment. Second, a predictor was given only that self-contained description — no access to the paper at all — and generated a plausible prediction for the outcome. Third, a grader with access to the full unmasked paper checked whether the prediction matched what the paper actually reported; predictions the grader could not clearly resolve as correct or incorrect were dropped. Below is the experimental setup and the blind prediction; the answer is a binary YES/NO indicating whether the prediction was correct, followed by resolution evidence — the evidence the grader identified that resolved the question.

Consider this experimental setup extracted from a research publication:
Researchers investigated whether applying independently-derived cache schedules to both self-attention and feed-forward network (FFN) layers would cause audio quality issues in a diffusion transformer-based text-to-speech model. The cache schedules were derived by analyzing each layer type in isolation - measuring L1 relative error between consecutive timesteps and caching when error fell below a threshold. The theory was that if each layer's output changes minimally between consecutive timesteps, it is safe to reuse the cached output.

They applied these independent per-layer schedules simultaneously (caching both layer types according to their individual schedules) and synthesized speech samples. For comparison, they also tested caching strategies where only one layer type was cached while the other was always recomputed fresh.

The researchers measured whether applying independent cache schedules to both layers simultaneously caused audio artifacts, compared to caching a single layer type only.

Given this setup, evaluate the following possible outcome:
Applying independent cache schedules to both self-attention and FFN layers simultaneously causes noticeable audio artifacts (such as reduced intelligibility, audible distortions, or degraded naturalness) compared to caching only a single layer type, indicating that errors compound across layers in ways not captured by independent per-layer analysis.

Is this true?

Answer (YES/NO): YES